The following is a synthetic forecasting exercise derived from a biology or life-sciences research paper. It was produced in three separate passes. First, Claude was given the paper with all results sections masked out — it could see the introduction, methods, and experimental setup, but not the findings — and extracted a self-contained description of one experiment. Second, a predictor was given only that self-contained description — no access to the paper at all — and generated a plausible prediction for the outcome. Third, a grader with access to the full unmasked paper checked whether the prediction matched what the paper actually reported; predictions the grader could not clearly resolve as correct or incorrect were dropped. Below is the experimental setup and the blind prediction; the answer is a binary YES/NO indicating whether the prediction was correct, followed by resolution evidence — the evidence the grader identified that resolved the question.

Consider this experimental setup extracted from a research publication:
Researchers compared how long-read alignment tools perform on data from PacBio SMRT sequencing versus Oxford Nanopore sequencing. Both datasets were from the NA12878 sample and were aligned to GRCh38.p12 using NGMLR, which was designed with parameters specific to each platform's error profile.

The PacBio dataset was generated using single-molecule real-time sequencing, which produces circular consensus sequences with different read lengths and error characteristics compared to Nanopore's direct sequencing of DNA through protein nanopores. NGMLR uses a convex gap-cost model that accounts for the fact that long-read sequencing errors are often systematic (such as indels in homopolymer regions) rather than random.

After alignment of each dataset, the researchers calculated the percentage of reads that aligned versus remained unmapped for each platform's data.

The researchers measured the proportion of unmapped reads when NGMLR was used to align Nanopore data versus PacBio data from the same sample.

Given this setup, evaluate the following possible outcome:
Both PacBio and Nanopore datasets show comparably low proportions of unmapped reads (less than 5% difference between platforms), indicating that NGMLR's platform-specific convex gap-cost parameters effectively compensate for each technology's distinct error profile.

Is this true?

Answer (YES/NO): NO